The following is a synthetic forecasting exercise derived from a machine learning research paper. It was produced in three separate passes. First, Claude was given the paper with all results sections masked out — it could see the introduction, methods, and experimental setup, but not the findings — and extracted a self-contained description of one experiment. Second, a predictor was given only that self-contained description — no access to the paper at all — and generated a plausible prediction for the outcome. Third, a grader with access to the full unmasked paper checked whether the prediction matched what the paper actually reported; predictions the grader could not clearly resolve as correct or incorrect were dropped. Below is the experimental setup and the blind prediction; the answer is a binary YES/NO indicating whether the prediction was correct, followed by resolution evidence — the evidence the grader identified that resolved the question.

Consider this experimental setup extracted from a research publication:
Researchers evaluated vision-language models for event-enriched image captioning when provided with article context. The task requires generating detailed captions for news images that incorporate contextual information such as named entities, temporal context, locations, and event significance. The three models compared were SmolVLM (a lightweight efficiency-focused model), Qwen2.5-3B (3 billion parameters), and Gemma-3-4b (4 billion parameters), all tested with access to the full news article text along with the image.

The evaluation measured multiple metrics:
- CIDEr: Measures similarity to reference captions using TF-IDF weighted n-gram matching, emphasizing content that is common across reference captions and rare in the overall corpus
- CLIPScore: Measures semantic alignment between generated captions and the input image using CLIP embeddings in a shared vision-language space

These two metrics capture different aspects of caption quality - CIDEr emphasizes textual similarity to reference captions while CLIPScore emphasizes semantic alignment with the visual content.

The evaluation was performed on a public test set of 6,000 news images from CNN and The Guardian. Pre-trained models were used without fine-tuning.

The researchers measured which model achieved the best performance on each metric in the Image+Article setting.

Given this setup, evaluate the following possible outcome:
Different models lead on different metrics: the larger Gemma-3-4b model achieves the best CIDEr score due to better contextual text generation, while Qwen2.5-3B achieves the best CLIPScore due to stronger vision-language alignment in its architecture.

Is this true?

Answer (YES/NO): NO